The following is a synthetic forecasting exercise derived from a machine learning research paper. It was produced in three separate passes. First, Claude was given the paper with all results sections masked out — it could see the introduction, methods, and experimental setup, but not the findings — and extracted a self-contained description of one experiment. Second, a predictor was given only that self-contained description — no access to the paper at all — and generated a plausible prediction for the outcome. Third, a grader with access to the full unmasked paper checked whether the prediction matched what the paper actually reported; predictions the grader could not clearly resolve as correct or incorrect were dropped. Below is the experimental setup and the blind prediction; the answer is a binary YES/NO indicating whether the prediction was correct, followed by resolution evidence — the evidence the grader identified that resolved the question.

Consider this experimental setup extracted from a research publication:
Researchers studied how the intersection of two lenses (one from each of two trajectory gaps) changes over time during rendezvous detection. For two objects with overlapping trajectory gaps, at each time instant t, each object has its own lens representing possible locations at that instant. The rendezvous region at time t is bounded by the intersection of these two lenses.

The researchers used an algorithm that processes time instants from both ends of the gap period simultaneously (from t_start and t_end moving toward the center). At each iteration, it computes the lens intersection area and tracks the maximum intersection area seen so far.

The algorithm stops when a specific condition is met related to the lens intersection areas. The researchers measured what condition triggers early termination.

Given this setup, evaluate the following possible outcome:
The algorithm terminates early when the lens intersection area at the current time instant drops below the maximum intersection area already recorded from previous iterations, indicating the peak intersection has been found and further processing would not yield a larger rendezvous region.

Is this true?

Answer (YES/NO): YES